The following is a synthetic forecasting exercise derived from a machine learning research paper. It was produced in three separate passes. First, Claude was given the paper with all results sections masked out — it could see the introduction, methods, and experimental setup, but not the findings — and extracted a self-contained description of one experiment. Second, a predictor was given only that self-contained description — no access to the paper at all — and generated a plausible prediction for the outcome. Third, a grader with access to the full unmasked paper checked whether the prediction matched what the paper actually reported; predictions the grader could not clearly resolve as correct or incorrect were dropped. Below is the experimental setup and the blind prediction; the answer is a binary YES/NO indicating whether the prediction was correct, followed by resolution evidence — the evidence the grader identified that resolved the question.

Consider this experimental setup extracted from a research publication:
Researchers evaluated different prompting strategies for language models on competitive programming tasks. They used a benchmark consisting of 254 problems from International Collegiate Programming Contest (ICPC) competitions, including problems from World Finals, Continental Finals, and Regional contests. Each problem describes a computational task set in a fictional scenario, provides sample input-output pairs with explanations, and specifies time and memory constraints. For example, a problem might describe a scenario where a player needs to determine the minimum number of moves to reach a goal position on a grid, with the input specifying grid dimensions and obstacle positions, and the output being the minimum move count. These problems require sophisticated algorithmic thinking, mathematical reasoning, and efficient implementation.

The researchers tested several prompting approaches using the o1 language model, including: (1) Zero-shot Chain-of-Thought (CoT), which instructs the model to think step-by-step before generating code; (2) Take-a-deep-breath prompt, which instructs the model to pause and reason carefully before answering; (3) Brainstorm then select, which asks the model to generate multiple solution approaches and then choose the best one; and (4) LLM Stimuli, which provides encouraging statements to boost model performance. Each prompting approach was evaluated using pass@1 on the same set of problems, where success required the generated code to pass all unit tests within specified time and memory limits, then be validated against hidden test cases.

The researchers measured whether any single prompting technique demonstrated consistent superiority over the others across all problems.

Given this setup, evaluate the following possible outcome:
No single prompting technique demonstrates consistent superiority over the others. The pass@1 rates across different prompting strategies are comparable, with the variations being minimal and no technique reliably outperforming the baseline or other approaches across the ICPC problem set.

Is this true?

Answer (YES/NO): NO